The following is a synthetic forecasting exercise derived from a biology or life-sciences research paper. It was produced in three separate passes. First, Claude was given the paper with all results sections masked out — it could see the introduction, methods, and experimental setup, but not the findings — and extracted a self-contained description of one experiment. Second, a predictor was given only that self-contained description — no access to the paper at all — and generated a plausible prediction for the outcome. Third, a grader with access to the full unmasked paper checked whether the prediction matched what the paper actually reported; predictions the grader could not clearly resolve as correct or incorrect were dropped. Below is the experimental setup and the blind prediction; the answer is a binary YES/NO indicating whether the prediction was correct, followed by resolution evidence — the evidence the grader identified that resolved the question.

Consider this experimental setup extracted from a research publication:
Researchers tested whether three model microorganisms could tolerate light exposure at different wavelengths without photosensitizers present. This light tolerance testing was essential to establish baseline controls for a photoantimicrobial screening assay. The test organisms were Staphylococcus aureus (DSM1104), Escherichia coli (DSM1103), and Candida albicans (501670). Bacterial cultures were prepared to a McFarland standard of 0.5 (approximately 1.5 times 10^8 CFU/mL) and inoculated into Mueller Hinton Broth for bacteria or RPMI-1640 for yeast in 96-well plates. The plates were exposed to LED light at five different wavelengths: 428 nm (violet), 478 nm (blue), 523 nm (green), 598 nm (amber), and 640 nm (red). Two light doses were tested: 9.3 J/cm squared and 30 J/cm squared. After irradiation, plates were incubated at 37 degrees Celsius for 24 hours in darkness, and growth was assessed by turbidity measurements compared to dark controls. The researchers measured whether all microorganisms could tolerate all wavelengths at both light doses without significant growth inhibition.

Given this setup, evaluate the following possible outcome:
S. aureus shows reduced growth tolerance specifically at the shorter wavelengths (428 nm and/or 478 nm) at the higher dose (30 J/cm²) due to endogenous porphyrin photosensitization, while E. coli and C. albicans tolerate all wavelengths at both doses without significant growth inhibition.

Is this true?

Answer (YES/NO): NO